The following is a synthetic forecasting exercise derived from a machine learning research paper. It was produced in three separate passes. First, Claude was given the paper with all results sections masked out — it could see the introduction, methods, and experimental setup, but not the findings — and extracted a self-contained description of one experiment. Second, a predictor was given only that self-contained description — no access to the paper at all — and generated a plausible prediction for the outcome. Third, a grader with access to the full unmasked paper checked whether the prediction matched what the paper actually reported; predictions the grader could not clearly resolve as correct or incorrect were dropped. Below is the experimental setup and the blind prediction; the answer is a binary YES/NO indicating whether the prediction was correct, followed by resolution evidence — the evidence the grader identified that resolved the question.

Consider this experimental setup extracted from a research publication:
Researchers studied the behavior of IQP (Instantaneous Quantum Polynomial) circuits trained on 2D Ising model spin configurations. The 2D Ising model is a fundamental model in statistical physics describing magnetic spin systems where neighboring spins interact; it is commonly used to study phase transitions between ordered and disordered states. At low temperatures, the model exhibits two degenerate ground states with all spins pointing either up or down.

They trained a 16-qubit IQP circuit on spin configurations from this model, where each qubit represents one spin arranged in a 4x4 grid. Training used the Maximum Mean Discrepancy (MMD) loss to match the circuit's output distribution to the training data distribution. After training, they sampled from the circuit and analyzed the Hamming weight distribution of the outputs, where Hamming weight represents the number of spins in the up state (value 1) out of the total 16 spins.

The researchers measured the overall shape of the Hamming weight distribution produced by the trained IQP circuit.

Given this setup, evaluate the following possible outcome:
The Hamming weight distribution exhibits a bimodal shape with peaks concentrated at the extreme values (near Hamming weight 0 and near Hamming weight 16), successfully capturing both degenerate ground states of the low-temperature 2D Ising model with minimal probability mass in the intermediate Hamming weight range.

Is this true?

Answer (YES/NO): YES